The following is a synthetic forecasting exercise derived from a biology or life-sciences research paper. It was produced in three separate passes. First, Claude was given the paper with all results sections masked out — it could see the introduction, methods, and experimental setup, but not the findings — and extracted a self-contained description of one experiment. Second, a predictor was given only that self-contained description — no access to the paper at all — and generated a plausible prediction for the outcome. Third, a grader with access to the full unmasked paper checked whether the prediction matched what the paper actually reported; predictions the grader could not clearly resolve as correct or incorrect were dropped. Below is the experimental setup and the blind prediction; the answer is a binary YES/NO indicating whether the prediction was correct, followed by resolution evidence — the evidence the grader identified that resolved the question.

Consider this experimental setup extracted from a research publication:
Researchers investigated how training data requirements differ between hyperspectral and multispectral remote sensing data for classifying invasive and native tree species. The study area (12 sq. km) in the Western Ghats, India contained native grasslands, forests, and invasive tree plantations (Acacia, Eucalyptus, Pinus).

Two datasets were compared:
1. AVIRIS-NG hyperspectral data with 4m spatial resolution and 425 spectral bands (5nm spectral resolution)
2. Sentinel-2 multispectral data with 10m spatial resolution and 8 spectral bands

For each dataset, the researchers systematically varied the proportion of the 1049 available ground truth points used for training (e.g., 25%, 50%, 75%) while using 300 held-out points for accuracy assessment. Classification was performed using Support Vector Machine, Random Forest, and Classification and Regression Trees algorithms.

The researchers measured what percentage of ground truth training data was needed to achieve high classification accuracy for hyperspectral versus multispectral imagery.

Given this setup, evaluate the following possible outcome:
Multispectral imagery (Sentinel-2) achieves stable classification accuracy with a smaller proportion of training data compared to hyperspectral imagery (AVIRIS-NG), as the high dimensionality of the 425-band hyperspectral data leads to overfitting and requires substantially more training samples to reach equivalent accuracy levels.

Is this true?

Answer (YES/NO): NO